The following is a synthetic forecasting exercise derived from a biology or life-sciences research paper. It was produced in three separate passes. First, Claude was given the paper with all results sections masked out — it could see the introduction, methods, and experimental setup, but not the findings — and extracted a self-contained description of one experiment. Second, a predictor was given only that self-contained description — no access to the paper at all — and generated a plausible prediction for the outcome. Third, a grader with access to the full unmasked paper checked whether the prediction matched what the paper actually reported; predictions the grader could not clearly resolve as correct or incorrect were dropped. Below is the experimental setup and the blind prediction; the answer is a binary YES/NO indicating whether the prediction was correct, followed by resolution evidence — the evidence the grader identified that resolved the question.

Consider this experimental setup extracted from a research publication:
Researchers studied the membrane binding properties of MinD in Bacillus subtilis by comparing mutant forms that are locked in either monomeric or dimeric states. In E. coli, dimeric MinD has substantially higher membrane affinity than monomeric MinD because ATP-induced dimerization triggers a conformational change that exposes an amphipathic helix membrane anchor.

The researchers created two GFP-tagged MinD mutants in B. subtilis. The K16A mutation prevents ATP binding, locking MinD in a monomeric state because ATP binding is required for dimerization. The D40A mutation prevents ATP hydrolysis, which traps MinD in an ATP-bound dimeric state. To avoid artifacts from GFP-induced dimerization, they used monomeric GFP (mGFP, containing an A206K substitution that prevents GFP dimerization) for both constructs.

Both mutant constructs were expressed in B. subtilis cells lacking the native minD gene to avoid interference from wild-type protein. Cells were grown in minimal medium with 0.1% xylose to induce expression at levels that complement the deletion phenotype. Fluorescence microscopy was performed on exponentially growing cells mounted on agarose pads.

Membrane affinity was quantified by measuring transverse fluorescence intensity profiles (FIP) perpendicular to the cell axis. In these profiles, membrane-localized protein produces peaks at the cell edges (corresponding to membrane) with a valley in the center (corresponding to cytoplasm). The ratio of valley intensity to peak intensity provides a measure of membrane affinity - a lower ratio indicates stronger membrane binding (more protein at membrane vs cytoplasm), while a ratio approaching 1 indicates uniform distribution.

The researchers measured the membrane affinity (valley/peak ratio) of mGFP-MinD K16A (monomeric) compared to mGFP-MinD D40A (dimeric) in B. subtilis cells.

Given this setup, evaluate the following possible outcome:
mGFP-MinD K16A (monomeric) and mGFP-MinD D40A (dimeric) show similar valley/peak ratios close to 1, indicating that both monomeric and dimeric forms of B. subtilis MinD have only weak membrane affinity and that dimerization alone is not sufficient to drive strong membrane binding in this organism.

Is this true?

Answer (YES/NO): NO